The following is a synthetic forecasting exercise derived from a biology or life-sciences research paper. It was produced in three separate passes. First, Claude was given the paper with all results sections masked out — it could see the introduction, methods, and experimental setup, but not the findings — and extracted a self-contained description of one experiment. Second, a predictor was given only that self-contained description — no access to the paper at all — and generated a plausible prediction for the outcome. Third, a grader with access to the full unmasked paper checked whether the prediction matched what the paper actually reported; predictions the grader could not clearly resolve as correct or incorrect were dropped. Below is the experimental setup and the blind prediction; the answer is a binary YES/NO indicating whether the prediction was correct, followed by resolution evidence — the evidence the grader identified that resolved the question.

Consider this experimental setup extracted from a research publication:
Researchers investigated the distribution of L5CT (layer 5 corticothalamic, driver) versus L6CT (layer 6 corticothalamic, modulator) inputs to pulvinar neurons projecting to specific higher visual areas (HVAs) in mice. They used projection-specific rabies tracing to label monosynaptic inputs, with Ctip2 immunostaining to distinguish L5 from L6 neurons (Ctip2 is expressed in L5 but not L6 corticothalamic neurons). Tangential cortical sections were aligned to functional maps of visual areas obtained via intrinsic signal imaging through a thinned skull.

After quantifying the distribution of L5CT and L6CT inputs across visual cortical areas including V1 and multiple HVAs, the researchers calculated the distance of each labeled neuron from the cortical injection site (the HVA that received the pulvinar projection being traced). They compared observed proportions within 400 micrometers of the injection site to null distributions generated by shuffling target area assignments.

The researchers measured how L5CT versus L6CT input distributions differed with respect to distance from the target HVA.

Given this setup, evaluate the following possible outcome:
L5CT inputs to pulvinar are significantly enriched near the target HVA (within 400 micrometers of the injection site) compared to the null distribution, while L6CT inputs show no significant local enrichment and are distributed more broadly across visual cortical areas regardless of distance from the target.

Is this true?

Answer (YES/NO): NO